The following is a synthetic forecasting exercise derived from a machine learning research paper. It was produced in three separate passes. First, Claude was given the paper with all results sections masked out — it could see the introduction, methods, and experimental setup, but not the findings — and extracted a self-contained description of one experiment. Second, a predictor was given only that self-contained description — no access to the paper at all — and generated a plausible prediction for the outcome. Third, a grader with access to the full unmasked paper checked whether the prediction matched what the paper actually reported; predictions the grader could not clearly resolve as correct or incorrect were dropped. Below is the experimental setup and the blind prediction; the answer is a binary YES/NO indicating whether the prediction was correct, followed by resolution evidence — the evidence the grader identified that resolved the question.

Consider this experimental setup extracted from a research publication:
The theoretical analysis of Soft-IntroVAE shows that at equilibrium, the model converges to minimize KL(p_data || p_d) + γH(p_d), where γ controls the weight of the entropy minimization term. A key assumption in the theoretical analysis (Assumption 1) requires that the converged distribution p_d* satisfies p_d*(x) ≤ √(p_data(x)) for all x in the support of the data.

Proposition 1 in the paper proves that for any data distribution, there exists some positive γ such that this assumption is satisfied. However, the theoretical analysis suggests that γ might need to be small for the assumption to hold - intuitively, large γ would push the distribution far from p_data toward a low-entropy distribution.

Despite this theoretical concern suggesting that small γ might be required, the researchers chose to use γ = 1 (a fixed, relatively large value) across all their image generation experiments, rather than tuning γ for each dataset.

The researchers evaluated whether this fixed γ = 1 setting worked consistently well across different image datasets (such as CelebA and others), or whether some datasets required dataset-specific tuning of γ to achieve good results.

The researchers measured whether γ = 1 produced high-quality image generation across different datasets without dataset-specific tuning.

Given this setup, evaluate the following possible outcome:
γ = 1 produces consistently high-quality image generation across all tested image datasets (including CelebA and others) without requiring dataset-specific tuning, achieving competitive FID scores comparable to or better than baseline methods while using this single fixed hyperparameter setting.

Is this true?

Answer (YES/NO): YES